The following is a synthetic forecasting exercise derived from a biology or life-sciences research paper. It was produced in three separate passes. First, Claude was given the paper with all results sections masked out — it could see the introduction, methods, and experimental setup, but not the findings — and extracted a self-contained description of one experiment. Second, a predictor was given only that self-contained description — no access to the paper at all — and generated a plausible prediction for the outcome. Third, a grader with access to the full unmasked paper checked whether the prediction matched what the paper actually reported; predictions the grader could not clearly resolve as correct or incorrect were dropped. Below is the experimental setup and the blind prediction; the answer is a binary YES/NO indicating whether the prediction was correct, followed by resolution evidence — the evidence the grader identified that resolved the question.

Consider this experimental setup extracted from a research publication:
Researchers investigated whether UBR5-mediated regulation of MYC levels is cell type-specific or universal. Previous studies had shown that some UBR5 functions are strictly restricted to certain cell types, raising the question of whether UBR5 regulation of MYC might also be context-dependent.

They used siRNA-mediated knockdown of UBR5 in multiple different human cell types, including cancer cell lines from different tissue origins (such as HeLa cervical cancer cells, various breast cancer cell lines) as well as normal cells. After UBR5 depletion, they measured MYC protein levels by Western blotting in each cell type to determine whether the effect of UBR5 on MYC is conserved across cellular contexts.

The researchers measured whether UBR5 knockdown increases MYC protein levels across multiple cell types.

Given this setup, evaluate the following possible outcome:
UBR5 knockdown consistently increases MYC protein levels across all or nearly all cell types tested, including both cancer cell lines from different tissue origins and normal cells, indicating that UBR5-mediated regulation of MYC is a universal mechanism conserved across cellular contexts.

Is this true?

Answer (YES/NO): YES